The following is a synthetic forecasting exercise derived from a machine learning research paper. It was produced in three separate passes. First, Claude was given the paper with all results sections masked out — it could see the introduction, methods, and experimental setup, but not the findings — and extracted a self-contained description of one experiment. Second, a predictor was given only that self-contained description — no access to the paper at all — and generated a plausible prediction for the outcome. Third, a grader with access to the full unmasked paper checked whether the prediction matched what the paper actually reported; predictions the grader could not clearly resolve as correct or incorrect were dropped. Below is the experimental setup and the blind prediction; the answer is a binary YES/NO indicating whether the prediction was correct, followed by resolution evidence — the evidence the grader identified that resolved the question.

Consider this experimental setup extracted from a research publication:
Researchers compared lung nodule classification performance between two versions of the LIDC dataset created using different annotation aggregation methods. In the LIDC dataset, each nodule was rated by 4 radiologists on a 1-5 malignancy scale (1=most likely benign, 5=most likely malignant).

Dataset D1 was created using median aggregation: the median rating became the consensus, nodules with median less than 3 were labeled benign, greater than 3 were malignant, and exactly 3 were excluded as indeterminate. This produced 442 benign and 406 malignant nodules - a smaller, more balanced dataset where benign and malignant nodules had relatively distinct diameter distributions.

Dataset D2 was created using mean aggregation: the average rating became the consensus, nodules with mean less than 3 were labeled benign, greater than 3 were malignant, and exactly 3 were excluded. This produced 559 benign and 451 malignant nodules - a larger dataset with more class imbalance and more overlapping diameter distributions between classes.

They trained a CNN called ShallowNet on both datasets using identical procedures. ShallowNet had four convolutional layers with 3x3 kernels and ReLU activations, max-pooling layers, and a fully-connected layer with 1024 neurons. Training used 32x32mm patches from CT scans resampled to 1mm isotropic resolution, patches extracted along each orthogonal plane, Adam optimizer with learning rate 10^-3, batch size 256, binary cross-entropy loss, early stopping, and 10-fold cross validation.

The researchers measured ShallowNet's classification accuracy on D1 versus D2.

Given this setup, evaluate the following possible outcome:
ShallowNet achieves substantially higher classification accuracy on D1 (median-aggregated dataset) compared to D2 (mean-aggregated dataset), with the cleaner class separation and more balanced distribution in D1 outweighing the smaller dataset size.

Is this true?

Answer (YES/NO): NO